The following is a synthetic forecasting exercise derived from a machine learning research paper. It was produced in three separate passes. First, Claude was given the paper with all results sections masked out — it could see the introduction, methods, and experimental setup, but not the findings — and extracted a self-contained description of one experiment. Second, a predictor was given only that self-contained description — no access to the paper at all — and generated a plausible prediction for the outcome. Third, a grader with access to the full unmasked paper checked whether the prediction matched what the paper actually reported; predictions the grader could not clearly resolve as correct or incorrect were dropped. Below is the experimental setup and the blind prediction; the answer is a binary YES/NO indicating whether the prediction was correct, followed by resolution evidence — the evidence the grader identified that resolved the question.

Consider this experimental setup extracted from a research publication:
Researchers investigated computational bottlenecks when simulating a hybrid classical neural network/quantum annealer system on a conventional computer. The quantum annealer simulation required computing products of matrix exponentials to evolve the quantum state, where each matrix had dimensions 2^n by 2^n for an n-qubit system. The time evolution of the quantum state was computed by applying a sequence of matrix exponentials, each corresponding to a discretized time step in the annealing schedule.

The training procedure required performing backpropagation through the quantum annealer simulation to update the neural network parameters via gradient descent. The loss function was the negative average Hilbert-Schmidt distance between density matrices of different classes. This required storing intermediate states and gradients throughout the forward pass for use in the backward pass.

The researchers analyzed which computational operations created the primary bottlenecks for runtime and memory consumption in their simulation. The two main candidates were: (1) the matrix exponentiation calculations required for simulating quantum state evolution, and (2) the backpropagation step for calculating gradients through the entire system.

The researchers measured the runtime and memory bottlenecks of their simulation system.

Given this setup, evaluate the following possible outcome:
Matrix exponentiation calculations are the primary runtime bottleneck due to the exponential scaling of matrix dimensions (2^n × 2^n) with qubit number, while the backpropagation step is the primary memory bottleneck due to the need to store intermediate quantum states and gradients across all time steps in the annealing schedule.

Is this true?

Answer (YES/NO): YES